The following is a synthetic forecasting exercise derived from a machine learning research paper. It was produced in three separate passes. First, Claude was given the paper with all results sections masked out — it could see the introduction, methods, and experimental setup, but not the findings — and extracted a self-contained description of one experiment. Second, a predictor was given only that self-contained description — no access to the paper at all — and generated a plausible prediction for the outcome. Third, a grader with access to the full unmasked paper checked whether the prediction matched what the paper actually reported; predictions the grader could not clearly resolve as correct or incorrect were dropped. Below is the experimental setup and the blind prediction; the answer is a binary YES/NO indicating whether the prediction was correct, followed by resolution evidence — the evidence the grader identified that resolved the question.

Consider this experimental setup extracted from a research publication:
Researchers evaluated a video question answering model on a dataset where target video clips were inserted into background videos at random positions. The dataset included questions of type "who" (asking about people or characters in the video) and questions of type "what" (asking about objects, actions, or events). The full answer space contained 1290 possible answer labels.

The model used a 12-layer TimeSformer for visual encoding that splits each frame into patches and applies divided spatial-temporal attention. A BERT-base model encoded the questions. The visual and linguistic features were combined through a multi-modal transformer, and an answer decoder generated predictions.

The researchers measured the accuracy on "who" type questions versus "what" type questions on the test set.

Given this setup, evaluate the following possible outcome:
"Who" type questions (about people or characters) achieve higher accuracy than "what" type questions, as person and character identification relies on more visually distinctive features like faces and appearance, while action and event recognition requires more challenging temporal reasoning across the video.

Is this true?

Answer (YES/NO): YES